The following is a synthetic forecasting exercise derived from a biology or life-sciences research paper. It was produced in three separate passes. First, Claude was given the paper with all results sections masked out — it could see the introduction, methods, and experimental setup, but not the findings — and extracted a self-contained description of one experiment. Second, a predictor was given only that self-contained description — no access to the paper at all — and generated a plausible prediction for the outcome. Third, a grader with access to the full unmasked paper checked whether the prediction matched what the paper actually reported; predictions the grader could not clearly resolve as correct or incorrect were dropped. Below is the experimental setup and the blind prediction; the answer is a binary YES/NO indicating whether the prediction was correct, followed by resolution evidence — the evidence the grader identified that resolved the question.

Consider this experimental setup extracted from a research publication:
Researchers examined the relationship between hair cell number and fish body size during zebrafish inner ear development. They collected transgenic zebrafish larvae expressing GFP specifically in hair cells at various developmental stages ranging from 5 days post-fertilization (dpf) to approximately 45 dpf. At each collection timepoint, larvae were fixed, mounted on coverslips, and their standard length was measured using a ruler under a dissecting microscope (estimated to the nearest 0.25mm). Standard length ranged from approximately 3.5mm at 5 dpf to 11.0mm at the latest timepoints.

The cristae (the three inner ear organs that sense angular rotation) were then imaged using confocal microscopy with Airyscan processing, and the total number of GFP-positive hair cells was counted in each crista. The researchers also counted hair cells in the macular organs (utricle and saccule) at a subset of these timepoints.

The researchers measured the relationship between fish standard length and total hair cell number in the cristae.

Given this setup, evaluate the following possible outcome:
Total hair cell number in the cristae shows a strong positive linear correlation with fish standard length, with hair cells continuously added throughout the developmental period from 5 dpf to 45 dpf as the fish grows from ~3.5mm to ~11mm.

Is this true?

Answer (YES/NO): YES